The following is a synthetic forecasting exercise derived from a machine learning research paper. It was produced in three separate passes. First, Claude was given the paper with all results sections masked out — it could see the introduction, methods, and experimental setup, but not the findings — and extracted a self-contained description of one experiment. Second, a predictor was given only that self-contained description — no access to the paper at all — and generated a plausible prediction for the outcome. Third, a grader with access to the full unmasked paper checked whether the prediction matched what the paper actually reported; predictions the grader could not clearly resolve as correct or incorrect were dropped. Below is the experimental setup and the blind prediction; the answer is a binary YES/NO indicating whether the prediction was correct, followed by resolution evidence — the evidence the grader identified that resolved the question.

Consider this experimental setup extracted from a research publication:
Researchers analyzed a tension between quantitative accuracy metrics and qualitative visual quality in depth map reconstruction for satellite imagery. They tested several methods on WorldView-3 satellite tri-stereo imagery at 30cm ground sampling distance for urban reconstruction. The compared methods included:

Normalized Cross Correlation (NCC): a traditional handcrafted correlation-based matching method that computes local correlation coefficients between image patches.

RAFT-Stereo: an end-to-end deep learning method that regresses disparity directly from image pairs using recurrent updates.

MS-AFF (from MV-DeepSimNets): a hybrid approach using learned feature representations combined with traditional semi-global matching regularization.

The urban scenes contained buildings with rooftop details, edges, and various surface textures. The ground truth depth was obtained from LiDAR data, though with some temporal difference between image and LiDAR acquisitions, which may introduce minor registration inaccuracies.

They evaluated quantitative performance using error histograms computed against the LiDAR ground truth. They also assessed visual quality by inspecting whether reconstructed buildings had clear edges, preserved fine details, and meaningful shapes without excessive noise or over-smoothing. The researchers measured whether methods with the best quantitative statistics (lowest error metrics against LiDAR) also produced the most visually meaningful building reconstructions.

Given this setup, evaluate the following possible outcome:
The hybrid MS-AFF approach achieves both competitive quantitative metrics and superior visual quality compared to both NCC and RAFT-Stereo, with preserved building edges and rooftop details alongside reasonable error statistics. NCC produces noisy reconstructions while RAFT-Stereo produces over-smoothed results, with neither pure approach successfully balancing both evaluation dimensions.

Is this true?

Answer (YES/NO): YES